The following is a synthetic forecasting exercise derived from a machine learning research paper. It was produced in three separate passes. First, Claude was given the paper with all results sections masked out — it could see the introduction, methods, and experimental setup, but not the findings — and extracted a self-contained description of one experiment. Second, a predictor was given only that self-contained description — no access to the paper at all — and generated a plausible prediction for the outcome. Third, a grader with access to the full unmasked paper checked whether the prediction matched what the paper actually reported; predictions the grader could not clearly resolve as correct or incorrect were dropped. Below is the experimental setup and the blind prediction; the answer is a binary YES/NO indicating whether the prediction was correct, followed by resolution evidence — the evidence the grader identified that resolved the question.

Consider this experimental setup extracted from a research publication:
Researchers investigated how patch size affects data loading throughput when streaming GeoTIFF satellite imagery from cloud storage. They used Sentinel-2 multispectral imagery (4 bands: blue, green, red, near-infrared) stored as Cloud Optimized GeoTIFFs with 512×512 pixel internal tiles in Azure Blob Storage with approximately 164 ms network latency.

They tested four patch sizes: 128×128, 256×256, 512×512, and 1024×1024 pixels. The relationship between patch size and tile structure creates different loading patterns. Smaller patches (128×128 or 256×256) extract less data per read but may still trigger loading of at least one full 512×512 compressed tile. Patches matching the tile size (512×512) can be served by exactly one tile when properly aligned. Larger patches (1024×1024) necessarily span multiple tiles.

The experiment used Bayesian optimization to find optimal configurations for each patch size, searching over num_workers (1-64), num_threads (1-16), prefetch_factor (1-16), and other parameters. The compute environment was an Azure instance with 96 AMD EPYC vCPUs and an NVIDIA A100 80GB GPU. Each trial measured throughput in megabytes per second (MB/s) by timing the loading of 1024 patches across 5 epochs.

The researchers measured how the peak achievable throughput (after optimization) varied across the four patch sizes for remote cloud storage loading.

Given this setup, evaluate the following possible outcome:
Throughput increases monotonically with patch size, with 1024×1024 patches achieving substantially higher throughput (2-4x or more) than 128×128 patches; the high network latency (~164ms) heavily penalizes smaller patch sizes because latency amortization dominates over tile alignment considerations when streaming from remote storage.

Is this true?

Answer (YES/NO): YES